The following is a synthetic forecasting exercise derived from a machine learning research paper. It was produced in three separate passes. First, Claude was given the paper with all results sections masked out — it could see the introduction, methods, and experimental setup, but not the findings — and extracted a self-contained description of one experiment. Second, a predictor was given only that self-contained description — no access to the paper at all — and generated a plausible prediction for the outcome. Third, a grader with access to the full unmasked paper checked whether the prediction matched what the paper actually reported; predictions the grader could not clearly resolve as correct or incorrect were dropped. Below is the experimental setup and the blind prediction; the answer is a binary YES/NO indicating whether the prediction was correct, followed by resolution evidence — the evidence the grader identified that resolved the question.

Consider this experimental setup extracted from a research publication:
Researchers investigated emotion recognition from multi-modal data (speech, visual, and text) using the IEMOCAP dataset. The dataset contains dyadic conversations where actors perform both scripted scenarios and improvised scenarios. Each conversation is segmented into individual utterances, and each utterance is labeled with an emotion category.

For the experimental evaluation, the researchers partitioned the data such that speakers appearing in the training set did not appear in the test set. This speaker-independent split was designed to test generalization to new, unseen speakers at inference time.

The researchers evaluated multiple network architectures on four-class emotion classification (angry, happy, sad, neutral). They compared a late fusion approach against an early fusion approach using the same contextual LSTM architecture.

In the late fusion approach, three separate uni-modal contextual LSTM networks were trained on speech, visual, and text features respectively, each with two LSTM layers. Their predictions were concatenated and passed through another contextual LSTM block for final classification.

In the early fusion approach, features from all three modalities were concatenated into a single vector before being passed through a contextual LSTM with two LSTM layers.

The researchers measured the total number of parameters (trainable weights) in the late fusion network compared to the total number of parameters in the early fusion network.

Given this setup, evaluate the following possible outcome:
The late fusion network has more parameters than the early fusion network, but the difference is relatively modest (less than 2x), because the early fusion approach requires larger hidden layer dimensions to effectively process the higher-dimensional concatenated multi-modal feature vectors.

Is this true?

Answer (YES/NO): NO